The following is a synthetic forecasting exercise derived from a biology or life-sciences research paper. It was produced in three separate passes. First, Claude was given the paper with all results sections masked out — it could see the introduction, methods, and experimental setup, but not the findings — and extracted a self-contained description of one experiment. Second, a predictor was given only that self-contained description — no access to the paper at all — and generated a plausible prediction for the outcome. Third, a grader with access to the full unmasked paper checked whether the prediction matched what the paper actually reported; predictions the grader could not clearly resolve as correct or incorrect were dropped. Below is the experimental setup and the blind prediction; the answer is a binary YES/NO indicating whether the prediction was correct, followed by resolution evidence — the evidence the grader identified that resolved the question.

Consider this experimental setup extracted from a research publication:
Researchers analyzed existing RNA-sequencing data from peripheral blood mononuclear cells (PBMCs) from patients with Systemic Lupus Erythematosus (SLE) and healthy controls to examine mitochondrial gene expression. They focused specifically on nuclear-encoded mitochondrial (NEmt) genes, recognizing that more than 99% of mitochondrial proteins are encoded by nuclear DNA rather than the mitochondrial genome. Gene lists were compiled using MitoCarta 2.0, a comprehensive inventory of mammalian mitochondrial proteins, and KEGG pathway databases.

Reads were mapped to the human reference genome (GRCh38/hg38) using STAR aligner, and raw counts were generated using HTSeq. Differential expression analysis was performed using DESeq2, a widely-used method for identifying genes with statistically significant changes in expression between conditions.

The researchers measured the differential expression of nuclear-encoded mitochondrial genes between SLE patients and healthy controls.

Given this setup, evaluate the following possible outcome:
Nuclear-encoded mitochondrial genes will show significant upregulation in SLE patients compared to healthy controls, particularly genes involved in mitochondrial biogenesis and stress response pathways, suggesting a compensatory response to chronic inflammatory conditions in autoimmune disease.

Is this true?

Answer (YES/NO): NO